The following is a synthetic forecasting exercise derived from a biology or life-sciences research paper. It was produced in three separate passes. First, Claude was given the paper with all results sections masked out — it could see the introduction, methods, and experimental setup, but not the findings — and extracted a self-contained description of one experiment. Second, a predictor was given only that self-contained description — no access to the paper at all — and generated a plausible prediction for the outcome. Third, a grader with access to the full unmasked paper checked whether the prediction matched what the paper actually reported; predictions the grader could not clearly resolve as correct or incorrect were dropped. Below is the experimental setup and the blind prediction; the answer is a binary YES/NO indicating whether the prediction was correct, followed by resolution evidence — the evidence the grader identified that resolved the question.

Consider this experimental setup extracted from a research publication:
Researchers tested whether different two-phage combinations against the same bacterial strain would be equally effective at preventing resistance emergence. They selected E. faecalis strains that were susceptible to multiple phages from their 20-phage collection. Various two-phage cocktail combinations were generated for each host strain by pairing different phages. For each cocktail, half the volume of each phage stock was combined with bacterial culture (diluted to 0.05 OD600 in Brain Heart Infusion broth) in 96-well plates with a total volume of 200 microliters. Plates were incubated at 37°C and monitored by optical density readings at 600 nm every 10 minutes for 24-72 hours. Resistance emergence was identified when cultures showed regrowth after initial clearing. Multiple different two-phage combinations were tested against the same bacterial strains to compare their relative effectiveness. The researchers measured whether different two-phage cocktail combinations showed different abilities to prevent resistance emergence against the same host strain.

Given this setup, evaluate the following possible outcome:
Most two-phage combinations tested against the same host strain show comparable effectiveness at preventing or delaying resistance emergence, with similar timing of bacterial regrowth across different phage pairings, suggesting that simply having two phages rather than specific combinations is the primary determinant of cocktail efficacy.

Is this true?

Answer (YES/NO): NO